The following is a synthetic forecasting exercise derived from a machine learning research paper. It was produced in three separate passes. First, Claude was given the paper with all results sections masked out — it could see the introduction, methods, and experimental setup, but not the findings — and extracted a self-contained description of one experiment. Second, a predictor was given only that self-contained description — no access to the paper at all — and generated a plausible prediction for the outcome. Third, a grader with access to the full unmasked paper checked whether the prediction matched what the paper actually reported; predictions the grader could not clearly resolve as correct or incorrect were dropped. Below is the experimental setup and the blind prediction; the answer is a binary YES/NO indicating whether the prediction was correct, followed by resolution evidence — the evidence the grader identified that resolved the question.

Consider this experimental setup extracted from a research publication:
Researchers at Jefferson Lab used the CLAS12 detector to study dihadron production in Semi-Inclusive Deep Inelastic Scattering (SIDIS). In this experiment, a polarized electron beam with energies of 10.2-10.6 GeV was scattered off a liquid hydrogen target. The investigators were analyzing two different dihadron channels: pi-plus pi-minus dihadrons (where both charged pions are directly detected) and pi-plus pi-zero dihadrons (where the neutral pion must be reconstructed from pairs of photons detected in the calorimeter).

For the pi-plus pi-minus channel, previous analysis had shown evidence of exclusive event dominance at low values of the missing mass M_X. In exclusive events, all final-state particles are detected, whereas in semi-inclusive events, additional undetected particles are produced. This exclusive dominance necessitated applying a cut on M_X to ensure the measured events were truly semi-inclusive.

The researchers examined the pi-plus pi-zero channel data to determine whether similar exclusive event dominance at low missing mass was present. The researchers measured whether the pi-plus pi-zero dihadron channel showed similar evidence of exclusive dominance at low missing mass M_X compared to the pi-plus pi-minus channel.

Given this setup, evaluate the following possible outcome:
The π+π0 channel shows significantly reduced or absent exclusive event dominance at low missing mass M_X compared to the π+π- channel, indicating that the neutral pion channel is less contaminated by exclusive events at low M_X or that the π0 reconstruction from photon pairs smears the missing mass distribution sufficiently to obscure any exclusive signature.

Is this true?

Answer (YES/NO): YES